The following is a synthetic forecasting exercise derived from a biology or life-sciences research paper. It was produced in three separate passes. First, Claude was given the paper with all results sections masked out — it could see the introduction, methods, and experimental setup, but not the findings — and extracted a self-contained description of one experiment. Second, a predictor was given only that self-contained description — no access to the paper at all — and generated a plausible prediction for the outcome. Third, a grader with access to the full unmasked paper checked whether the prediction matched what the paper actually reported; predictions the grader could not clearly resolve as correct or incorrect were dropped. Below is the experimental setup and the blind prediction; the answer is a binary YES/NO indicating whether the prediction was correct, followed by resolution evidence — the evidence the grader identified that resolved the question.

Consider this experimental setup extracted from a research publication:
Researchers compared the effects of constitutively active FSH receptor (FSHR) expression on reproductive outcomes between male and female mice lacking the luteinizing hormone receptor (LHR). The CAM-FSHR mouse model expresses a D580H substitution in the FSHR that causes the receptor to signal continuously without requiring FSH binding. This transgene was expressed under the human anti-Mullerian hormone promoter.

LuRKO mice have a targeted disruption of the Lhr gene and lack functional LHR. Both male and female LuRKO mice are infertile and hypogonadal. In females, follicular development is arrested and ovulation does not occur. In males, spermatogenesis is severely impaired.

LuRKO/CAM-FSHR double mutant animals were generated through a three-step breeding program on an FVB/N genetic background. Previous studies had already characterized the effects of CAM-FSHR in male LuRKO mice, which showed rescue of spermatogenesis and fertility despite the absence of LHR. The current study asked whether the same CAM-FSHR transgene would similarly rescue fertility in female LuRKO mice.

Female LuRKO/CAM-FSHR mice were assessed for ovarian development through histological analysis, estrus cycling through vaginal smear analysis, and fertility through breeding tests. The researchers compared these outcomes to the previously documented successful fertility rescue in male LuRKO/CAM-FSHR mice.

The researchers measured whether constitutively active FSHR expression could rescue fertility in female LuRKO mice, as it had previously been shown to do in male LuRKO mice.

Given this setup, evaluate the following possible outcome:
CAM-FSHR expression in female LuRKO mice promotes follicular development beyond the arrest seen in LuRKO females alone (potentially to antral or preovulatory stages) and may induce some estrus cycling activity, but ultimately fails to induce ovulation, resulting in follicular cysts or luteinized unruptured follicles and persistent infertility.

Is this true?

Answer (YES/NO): NO